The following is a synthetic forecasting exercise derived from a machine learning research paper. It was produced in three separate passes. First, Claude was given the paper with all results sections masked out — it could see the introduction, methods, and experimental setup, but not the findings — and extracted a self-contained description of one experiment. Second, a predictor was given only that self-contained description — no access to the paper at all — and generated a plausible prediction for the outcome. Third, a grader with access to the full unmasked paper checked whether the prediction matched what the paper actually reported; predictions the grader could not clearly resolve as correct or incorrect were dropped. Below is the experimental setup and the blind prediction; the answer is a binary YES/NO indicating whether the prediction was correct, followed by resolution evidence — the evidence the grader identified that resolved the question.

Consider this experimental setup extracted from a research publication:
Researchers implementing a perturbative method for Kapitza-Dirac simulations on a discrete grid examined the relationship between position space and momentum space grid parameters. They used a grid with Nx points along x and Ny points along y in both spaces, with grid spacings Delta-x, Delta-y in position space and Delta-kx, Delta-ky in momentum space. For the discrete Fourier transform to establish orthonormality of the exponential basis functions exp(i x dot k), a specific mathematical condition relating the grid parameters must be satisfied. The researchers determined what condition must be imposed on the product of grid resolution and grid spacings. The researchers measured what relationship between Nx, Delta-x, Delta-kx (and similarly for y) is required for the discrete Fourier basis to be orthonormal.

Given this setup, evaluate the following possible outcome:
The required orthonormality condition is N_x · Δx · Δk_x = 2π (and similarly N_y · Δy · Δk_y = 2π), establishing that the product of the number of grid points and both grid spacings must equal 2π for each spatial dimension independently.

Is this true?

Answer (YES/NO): YES